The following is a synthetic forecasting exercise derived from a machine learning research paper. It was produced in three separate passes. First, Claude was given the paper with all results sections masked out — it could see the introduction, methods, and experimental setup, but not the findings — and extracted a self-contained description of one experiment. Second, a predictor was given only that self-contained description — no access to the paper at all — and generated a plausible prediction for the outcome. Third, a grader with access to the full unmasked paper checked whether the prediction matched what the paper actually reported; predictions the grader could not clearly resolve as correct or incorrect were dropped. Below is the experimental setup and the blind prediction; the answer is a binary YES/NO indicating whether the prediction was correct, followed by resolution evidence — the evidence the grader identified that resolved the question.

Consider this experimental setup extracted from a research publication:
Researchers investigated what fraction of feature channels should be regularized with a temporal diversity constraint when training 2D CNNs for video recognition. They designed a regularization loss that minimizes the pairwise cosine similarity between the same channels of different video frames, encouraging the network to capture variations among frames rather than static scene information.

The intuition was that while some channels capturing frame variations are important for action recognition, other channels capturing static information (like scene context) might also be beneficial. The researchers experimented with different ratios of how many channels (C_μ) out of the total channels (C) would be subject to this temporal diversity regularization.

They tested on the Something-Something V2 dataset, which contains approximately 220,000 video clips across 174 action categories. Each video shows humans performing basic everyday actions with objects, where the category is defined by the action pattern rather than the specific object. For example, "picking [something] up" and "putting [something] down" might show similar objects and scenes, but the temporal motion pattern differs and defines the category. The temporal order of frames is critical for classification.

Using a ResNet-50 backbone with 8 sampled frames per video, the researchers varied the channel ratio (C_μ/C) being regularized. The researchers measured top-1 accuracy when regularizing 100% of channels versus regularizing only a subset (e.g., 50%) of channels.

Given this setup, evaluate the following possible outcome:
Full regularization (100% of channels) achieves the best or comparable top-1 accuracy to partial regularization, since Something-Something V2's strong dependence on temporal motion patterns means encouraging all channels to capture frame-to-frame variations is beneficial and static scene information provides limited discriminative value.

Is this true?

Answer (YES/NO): NO